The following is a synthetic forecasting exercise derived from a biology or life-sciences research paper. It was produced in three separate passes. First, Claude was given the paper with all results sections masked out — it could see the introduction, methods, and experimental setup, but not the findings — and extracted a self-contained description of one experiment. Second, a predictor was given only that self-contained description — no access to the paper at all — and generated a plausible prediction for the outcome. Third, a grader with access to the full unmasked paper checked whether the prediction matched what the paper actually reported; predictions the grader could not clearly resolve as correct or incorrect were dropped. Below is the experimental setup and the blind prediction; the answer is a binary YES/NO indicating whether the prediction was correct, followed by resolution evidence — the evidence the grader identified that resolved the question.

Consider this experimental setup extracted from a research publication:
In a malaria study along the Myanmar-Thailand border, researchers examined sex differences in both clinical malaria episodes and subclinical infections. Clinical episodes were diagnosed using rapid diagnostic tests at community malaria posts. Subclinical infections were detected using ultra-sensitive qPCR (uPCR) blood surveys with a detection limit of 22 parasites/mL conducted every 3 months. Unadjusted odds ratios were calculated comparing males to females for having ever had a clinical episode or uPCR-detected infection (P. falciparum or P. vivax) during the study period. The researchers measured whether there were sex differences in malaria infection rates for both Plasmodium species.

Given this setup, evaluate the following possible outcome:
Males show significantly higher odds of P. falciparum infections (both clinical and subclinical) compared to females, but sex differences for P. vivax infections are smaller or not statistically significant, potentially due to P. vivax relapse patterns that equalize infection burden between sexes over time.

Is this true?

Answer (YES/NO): NO